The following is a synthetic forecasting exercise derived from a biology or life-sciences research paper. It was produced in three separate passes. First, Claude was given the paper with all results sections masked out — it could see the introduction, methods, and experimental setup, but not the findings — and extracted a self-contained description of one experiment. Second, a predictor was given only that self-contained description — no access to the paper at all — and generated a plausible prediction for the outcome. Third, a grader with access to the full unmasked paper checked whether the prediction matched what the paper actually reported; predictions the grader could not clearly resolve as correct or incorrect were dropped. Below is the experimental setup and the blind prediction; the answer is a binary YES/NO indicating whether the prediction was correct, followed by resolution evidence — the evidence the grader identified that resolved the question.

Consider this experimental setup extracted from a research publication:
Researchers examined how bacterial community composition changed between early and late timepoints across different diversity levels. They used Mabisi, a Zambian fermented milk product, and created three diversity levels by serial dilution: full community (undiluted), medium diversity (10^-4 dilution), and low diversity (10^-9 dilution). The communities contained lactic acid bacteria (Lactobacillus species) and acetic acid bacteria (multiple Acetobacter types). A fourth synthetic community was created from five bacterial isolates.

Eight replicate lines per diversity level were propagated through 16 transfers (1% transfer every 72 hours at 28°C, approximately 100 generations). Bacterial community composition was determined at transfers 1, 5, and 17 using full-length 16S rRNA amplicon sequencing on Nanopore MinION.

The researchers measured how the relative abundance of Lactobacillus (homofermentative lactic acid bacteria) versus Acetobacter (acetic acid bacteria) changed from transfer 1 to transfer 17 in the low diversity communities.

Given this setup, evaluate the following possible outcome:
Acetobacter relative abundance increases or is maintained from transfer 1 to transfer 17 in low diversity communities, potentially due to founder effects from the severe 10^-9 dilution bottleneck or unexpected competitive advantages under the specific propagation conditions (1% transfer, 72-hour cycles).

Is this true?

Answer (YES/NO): NO